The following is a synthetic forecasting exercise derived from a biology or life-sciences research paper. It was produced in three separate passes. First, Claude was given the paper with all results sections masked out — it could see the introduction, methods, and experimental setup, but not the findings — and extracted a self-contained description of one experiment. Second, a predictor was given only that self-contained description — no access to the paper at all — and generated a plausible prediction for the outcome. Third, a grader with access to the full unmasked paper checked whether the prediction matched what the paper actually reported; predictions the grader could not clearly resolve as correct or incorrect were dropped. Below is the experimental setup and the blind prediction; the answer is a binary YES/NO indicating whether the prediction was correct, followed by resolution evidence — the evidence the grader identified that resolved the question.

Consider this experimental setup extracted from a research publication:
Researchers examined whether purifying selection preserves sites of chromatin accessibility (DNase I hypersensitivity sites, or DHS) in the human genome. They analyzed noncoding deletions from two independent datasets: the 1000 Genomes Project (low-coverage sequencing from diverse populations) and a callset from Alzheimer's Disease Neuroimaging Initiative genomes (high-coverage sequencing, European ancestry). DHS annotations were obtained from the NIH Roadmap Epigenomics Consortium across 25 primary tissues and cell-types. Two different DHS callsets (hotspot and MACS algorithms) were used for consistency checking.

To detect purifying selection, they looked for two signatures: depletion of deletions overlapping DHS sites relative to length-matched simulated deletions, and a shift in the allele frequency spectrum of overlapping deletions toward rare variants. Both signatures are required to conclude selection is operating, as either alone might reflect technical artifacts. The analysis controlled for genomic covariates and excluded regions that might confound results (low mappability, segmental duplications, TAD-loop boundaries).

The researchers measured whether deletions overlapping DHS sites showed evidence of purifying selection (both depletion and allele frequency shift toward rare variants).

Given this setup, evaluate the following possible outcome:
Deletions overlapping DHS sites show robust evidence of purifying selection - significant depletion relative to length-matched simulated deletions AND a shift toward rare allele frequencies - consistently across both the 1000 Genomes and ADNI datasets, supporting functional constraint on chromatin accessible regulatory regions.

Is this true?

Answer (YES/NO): YES